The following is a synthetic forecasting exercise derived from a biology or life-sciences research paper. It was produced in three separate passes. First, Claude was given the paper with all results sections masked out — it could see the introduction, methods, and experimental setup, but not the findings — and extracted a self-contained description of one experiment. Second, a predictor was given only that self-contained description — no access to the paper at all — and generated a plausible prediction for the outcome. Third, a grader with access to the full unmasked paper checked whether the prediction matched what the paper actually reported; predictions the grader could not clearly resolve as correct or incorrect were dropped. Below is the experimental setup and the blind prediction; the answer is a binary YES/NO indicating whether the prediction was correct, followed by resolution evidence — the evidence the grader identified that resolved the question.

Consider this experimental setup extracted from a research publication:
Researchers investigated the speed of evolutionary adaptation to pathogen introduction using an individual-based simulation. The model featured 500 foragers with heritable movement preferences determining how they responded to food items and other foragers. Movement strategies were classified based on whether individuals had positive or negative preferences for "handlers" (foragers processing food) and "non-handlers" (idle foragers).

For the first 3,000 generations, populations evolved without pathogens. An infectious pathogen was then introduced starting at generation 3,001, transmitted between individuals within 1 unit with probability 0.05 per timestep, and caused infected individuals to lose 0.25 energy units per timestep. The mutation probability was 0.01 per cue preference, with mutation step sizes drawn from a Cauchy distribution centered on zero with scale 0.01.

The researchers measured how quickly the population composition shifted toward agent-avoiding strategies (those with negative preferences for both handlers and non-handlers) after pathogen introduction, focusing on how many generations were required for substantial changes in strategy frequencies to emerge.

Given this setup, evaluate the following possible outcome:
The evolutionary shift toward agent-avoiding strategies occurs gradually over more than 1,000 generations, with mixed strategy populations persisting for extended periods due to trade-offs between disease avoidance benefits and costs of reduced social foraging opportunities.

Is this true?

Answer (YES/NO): NO